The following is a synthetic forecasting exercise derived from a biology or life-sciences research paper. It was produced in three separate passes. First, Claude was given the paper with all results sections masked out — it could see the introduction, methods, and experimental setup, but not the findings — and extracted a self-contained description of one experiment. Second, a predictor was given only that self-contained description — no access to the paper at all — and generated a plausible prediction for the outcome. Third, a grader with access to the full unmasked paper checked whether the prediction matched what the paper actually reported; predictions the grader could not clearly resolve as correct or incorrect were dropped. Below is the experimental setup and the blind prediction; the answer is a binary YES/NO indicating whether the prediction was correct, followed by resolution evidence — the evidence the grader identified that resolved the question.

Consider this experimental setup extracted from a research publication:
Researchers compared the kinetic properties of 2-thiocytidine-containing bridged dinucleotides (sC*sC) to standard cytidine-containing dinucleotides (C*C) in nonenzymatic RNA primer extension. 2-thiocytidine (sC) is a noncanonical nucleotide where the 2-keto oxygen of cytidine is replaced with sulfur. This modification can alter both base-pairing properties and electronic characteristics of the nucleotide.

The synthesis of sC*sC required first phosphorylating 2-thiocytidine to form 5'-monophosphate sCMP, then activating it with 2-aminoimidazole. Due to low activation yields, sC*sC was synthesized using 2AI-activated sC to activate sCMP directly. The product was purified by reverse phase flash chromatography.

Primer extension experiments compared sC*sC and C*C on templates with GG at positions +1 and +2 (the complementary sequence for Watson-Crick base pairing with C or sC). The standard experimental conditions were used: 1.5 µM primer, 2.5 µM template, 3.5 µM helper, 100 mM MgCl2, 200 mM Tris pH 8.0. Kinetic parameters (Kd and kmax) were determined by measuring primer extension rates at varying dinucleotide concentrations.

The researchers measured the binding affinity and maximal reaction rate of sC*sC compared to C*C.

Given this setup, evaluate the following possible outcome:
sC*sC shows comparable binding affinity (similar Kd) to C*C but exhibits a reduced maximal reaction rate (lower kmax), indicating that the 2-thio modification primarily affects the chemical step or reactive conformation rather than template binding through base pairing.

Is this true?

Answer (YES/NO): NO